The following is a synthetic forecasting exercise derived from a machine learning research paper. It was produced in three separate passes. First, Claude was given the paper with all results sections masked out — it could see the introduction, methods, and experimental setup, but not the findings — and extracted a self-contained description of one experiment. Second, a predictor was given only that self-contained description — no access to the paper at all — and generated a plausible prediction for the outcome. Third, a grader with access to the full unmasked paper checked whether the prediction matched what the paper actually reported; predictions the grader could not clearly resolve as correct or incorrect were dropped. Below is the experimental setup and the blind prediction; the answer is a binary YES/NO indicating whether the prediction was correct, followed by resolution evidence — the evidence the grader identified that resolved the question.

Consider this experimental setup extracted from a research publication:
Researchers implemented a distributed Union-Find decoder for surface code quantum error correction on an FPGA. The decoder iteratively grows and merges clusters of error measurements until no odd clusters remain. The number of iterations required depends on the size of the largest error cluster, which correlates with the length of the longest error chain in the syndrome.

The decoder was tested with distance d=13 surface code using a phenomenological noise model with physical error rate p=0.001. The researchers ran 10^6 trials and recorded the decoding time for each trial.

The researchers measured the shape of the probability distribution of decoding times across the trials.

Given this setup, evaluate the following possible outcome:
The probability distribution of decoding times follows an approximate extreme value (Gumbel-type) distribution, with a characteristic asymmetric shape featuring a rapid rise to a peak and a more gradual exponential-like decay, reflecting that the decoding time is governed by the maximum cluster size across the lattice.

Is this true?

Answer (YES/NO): NO